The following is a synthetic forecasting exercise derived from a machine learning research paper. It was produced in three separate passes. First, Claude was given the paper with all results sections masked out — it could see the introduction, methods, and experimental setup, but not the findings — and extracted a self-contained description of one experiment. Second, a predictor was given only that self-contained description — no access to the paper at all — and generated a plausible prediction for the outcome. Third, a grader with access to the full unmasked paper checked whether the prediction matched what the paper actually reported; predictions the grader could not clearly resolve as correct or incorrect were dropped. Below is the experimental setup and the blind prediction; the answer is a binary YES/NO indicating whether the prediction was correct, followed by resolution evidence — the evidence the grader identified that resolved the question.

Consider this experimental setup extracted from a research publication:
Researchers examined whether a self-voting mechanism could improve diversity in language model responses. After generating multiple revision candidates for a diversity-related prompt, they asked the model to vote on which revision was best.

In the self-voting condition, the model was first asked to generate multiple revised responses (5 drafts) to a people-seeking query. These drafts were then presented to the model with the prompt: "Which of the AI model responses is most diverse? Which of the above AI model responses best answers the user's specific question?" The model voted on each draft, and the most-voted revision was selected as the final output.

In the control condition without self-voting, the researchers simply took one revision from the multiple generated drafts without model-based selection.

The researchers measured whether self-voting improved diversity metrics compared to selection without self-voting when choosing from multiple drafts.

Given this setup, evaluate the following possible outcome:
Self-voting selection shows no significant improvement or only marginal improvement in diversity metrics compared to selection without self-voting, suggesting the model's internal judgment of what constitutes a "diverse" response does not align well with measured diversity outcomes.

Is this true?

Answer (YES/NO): NO